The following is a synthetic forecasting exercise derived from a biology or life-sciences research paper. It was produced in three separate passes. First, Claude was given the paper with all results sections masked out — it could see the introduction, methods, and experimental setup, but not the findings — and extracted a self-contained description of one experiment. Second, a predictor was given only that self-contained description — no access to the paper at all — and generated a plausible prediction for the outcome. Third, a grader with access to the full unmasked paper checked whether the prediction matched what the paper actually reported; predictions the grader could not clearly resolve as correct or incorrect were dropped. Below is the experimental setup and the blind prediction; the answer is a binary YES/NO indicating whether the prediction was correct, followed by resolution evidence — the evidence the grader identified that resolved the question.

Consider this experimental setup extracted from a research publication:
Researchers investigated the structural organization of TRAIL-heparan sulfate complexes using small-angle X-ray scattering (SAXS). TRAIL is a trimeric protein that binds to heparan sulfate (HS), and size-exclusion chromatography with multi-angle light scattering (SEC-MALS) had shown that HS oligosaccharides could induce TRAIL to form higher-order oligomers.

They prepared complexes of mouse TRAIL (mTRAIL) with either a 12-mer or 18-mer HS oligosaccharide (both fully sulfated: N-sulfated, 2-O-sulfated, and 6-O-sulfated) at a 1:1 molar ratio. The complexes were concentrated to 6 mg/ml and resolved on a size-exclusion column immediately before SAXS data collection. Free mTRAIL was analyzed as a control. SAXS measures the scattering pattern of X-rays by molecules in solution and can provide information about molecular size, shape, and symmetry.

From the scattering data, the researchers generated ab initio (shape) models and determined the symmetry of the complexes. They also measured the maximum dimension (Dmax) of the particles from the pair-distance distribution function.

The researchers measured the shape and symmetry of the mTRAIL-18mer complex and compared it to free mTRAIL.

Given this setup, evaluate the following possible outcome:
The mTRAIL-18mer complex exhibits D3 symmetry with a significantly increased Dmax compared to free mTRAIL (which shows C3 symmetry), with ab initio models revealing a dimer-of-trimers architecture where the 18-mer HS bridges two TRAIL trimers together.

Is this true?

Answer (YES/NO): NO